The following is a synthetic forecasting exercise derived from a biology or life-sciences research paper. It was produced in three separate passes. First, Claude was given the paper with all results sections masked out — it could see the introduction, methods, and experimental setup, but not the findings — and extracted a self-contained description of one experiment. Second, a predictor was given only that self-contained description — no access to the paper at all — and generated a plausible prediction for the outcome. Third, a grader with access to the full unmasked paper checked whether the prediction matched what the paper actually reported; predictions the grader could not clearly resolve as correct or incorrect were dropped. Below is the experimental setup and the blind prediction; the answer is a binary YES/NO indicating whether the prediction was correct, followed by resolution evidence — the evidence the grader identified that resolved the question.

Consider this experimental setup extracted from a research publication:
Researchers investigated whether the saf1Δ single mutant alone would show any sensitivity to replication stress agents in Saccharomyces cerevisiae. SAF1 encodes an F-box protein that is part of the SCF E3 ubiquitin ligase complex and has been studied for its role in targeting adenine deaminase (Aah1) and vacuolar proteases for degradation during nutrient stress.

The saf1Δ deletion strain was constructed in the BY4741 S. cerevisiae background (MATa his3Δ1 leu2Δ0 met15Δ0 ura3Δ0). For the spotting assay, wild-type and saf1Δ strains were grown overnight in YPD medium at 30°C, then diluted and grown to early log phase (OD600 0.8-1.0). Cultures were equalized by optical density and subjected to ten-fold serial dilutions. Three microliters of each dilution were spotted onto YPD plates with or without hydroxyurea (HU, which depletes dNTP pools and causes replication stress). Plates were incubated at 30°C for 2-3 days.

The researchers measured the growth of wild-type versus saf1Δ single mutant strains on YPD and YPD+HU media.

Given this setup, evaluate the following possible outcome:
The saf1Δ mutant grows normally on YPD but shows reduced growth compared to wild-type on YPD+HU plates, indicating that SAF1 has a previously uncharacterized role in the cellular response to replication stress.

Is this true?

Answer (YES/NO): NO